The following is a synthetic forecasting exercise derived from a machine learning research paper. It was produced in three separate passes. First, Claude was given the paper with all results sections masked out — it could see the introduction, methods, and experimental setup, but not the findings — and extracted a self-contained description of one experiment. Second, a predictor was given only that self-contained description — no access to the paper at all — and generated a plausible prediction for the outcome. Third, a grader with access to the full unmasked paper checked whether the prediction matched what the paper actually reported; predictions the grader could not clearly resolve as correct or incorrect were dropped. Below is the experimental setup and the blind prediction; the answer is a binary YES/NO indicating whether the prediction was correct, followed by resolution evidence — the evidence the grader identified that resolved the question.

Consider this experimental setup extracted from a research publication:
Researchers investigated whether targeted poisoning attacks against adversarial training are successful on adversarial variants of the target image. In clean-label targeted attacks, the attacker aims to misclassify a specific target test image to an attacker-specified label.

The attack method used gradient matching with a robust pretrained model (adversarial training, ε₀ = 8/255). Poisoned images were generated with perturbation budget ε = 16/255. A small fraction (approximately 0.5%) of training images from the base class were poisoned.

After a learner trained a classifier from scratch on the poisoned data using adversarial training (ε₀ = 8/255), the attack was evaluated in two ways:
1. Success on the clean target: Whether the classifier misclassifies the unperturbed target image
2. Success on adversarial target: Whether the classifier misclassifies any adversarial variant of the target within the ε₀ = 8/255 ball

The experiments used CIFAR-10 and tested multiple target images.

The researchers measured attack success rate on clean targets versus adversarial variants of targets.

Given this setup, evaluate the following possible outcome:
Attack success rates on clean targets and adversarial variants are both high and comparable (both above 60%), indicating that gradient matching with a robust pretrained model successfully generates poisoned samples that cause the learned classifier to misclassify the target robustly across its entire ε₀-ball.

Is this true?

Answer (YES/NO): YES